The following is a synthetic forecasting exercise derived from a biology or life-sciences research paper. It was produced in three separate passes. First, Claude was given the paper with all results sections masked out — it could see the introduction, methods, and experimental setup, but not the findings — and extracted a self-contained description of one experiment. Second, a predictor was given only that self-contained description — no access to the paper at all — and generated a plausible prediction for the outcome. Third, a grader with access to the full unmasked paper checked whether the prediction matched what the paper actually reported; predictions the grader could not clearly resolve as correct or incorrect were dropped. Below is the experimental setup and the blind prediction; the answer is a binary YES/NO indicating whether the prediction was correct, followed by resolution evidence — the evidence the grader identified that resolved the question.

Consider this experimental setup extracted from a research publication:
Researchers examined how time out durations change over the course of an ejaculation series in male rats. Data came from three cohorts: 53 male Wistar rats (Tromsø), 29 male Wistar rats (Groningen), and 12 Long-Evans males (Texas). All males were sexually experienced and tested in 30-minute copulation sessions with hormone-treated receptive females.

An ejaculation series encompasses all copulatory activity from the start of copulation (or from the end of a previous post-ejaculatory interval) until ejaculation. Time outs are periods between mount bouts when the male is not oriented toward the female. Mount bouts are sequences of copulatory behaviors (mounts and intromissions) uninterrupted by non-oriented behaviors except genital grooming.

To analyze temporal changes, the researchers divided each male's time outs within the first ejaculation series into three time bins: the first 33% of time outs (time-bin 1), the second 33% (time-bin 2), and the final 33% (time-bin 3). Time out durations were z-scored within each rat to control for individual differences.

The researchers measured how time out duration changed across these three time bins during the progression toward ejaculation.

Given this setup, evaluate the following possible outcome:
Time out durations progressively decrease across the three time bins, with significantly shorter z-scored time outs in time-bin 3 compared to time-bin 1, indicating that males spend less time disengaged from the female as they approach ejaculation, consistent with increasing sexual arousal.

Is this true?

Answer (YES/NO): NO